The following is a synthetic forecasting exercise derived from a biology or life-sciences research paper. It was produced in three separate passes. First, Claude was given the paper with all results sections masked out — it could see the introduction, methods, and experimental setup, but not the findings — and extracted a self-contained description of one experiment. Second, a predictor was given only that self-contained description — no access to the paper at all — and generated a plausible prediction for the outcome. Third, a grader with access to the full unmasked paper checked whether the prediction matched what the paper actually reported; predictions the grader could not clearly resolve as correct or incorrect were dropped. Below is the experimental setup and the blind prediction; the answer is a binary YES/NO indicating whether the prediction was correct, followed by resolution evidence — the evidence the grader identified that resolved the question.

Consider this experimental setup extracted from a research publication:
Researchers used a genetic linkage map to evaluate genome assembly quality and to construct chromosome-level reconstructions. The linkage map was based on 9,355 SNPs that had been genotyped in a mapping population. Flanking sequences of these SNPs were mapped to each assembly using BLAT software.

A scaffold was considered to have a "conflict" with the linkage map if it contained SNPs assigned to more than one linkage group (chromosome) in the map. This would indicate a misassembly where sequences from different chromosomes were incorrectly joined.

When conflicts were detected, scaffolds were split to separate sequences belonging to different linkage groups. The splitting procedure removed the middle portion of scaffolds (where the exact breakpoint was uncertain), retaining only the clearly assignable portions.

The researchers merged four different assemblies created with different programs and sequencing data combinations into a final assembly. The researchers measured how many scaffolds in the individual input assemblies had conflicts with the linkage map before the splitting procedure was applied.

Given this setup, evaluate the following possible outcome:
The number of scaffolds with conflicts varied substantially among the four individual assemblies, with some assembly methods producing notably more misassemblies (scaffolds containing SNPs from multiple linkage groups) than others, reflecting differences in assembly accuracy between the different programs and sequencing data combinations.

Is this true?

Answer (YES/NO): YES